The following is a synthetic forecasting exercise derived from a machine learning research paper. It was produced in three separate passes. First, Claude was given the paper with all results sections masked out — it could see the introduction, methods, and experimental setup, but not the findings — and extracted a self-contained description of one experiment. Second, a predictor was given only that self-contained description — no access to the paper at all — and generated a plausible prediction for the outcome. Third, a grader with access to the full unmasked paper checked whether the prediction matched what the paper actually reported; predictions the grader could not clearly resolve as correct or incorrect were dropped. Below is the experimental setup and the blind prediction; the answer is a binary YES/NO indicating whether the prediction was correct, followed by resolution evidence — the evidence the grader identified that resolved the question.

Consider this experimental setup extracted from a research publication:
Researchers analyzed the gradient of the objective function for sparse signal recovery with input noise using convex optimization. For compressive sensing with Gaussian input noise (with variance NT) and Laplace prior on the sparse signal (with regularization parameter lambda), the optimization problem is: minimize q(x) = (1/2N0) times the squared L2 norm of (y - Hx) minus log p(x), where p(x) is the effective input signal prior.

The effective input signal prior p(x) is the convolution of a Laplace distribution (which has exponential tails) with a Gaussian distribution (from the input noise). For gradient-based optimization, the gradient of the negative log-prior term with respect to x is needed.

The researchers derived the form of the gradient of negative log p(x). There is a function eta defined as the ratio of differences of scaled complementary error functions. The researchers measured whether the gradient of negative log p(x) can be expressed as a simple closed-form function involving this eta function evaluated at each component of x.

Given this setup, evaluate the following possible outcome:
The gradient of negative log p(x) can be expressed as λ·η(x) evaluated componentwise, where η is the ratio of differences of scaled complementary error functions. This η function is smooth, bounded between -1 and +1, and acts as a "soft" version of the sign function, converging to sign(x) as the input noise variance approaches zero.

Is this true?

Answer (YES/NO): NO